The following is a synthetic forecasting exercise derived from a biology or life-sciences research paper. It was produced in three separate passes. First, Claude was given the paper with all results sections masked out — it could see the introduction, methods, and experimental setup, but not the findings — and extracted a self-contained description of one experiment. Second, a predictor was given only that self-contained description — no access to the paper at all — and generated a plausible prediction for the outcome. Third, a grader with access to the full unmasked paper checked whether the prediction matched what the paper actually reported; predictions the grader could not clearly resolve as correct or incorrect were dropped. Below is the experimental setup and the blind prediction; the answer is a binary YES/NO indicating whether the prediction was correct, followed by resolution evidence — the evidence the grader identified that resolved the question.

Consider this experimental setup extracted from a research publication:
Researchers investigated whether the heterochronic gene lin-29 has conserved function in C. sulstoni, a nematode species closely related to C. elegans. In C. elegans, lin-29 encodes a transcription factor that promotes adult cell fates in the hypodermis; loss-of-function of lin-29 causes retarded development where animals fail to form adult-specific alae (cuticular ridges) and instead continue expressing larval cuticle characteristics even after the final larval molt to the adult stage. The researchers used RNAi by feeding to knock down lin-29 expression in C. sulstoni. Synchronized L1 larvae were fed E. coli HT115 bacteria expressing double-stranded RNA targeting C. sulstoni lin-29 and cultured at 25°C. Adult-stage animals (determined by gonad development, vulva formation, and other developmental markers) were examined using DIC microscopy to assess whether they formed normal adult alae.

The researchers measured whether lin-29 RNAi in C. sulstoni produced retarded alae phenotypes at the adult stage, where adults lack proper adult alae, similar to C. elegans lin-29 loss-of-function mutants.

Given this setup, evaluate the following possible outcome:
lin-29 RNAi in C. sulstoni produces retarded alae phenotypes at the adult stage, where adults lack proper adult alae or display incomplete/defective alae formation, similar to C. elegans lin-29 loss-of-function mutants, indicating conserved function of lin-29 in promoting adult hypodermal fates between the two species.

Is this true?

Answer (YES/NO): YES